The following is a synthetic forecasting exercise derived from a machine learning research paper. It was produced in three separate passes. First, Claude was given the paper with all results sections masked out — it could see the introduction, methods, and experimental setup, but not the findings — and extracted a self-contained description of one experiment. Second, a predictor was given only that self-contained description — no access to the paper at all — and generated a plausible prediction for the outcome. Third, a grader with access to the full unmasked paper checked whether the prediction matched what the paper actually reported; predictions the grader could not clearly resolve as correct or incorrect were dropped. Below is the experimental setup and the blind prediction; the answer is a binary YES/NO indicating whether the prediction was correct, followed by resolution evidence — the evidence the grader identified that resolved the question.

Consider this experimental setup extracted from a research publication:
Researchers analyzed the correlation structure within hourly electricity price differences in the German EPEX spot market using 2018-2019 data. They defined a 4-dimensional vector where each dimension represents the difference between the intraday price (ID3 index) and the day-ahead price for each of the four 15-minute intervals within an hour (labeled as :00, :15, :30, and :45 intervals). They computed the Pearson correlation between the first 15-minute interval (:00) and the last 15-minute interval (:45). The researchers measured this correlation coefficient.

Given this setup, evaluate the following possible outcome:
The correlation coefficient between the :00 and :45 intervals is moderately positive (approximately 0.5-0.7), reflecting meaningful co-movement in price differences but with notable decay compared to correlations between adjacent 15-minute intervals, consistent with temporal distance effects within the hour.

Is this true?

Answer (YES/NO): NO